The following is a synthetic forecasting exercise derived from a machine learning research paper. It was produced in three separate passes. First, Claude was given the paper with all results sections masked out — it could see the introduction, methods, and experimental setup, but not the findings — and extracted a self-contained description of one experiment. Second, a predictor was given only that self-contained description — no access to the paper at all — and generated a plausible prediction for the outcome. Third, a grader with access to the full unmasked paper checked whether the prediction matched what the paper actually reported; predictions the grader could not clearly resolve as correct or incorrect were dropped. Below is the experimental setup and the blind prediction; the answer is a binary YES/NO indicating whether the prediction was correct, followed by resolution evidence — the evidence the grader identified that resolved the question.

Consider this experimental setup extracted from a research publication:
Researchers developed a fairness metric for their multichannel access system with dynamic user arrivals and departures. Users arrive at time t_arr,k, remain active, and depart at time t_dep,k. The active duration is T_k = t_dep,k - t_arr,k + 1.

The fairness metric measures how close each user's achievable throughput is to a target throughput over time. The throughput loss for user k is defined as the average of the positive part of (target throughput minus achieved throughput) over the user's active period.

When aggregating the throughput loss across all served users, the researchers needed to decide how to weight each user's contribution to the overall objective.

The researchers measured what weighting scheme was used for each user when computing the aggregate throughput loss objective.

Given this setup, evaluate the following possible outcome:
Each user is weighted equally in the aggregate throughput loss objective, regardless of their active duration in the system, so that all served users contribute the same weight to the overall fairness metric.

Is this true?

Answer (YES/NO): NO